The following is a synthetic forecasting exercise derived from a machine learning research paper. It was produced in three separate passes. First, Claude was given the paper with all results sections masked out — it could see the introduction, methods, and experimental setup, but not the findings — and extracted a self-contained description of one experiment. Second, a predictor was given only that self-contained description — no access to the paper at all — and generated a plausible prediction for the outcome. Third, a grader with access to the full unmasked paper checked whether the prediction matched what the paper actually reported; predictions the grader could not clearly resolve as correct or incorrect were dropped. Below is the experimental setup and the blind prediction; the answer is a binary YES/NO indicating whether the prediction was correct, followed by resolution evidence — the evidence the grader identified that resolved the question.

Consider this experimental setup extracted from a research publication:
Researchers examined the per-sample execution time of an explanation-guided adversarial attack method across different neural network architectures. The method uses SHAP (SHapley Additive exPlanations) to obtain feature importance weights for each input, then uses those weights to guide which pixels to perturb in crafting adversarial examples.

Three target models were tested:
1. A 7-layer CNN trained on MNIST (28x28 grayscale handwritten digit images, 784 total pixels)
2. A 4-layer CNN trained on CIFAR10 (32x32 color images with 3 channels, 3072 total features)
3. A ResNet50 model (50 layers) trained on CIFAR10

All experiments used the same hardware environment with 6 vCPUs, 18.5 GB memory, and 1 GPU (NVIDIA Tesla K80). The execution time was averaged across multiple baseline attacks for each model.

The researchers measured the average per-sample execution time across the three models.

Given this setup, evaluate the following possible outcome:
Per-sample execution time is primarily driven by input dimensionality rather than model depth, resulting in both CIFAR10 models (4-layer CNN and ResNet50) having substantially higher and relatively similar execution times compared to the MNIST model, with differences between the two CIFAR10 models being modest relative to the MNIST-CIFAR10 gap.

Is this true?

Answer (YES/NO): NO